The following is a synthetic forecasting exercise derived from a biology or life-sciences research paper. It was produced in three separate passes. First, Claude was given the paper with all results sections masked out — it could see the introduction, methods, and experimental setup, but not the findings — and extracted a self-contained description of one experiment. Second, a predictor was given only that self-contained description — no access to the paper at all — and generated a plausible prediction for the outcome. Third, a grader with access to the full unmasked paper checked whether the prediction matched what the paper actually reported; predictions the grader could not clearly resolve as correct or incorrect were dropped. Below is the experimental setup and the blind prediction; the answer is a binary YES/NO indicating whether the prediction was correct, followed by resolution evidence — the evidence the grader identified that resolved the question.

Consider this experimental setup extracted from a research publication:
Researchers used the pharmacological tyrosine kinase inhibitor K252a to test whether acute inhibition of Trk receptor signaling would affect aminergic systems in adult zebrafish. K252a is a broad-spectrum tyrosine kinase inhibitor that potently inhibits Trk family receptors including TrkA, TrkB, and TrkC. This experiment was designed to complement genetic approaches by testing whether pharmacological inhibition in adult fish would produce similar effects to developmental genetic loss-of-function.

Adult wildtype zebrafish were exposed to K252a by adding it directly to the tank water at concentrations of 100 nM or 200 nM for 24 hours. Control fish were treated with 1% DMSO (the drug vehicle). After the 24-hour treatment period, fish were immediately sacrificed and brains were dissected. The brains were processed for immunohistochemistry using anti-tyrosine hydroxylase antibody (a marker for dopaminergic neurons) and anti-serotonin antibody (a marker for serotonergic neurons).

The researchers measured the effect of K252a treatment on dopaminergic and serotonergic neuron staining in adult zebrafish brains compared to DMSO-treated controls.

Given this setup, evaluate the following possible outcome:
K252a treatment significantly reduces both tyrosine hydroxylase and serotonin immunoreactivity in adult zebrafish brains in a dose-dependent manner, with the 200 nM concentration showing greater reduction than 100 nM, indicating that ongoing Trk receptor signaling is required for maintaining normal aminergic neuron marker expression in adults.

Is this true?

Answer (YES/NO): NO